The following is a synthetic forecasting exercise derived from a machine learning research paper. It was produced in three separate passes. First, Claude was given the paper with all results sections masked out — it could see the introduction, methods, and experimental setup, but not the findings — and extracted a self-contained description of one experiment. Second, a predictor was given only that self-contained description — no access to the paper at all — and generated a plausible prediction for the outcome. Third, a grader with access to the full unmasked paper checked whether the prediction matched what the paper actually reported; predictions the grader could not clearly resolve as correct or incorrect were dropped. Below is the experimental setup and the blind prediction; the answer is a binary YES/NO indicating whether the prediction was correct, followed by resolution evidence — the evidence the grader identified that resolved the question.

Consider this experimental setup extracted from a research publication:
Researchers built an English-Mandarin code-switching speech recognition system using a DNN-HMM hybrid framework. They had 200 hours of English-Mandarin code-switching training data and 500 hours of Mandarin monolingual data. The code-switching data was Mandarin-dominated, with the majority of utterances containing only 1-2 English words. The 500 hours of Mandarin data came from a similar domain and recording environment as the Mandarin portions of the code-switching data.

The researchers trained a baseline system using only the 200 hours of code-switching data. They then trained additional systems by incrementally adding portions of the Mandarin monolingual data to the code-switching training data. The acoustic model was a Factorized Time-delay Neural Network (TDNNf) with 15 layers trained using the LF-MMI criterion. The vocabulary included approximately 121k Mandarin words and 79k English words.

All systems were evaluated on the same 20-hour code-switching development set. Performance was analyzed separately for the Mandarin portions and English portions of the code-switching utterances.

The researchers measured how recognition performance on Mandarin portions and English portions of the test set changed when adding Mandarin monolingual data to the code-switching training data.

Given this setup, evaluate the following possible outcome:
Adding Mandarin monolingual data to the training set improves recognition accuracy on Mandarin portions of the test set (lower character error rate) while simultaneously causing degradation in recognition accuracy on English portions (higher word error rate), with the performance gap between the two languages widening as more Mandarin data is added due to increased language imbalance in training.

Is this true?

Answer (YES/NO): NO